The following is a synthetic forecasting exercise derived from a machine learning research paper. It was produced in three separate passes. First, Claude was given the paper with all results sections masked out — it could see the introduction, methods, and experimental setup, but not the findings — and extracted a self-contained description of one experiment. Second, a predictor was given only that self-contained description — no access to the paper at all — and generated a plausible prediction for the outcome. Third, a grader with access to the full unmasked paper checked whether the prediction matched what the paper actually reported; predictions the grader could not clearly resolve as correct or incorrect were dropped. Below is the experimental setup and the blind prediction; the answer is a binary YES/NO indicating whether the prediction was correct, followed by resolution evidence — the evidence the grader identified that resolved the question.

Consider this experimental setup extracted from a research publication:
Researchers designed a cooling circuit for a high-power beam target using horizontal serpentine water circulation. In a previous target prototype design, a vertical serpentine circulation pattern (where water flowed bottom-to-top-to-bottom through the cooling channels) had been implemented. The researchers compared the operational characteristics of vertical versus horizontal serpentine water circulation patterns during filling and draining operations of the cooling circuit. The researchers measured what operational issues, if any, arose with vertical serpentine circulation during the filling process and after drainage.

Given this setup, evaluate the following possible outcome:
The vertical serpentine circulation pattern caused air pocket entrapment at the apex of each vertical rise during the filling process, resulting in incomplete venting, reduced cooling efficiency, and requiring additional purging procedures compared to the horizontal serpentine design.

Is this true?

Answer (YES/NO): NO